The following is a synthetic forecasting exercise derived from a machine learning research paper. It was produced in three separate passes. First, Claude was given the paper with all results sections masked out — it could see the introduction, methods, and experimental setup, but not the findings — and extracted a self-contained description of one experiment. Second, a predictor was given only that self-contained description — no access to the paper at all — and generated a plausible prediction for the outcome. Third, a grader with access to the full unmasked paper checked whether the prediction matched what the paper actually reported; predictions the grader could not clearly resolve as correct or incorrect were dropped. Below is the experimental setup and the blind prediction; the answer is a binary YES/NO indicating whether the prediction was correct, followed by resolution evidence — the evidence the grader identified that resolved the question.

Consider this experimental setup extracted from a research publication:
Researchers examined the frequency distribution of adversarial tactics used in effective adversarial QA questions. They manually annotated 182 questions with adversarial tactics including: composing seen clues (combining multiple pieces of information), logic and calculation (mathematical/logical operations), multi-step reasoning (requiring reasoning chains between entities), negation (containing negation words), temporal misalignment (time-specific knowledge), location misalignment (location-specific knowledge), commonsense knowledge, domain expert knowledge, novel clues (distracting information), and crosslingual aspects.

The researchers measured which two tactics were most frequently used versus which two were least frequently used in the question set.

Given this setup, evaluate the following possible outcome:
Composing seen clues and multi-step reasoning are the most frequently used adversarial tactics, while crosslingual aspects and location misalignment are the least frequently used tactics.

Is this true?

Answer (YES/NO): NO